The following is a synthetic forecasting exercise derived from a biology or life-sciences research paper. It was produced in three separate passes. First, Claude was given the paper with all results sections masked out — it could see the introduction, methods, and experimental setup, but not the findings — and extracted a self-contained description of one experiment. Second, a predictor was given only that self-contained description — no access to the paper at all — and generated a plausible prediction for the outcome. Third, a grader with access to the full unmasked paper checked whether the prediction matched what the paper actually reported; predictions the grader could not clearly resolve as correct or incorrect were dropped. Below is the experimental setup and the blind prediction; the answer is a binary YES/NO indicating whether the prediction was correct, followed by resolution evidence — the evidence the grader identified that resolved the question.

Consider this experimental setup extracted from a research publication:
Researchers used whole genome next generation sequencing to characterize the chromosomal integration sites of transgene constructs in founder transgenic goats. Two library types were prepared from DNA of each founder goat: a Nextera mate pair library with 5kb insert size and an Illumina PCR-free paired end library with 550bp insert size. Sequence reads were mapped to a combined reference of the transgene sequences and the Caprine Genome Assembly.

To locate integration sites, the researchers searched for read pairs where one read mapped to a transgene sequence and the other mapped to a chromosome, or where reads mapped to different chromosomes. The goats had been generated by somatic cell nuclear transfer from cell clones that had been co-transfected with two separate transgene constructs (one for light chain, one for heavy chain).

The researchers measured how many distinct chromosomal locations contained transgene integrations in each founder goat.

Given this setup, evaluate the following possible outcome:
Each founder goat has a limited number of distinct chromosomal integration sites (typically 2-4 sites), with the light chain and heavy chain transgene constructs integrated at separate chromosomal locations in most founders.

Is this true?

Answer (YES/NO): NO